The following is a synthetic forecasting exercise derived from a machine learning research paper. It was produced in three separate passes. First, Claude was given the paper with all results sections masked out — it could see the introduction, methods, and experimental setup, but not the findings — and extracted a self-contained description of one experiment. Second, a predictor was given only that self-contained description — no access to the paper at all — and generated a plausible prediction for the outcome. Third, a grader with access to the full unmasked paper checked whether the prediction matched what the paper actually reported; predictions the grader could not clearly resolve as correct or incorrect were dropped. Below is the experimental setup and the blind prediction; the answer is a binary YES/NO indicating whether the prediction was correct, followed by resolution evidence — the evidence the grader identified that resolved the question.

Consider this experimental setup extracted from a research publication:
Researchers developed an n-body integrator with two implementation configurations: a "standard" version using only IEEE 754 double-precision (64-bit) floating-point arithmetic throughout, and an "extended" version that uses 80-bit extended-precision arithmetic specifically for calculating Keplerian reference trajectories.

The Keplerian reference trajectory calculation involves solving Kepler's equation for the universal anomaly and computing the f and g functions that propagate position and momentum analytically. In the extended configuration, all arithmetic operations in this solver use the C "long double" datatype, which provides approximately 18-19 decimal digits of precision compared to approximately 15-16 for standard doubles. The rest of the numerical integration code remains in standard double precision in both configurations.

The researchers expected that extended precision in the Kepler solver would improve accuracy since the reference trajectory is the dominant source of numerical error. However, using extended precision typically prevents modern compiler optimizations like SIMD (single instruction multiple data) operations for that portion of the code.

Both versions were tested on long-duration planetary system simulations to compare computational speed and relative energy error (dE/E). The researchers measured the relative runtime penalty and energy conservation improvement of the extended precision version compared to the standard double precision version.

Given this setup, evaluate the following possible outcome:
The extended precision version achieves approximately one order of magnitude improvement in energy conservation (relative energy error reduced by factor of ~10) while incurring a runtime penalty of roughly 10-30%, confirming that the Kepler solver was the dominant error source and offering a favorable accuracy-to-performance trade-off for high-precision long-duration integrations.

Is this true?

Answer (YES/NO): YES